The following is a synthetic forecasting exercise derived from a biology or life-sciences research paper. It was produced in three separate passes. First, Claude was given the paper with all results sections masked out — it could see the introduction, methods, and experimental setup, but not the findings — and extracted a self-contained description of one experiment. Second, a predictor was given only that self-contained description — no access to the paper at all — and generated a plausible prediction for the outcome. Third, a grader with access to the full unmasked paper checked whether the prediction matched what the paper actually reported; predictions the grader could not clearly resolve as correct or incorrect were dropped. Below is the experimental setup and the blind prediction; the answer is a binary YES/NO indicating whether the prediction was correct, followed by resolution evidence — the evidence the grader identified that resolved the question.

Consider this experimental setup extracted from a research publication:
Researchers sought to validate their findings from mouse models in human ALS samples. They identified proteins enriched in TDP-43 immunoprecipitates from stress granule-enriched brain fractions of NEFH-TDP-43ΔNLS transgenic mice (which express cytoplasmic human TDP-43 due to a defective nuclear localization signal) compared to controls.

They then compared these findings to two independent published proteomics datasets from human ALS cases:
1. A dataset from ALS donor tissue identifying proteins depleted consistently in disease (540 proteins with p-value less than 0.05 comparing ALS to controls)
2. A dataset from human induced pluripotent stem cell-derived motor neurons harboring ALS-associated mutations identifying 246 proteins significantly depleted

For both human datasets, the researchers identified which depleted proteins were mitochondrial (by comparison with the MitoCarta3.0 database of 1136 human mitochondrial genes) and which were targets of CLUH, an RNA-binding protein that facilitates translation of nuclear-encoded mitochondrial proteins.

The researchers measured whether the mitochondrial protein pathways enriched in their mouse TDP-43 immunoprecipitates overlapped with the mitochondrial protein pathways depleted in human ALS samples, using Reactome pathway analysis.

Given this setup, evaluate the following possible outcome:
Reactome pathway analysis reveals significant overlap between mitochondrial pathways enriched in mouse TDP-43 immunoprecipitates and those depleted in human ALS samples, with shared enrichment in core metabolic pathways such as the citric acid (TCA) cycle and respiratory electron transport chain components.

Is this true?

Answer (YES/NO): YES